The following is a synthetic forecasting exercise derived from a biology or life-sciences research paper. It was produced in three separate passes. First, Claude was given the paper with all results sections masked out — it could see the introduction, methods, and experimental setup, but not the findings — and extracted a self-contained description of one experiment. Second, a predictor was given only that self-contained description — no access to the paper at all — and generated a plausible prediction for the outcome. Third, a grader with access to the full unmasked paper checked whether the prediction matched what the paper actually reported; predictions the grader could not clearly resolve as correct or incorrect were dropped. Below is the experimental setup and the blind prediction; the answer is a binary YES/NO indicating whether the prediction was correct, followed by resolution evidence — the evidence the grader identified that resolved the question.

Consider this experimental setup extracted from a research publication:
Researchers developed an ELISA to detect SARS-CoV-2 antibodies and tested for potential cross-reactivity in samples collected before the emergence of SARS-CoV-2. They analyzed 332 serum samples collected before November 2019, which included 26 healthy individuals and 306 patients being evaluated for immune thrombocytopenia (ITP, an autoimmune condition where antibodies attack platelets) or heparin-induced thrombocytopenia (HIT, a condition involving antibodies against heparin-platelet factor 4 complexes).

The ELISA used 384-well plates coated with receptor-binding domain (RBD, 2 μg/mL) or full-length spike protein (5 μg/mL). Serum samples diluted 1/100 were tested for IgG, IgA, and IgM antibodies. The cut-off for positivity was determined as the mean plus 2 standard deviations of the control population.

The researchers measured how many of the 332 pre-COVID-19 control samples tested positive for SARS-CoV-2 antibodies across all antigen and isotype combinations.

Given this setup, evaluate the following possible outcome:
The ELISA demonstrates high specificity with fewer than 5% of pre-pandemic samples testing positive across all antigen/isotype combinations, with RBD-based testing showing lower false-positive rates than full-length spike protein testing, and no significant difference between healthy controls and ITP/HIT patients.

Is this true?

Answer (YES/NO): NO